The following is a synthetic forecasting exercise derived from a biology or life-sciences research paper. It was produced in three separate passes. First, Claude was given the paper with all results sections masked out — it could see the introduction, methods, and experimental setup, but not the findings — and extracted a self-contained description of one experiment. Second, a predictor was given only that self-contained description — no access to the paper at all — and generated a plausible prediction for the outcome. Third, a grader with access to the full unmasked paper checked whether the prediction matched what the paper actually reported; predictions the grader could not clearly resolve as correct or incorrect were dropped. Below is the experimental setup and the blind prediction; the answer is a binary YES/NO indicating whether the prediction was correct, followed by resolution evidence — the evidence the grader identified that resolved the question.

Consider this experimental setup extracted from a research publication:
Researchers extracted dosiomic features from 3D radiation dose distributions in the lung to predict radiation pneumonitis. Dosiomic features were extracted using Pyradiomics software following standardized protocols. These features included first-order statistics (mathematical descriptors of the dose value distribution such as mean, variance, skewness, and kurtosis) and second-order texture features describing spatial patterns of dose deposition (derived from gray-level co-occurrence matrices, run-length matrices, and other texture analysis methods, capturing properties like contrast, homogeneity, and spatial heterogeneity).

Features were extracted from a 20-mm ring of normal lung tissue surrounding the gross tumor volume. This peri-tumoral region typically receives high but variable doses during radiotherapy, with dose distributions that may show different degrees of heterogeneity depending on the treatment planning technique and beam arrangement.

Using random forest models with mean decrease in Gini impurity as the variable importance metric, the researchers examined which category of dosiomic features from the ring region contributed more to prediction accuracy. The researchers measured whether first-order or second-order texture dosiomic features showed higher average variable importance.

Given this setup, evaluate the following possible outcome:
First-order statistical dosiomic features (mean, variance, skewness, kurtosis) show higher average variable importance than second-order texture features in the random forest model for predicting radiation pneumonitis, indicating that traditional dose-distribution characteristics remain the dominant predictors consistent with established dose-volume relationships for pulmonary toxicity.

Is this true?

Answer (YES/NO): NO